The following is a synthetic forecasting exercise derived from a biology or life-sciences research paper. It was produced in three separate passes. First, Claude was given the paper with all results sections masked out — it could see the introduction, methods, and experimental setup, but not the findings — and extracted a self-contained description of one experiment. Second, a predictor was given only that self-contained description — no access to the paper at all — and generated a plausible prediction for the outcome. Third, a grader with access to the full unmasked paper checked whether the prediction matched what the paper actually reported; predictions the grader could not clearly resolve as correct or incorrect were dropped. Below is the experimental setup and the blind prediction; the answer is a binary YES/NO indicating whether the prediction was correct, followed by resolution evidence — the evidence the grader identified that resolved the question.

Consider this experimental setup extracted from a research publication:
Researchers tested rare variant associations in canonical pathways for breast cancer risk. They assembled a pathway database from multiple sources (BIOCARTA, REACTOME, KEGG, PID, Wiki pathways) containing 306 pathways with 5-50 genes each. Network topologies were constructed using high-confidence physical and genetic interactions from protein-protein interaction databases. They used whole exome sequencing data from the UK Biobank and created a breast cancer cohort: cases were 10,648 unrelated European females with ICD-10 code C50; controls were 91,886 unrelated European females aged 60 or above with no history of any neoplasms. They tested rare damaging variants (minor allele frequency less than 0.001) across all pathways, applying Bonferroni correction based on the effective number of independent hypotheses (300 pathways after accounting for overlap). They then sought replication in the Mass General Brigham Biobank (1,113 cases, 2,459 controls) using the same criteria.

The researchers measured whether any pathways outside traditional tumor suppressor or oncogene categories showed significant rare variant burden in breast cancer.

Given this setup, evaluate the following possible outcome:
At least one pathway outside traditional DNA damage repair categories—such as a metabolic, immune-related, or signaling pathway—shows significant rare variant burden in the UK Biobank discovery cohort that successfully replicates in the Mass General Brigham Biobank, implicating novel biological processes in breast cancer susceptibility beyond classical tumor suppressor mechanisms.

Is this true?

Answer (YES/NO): YES